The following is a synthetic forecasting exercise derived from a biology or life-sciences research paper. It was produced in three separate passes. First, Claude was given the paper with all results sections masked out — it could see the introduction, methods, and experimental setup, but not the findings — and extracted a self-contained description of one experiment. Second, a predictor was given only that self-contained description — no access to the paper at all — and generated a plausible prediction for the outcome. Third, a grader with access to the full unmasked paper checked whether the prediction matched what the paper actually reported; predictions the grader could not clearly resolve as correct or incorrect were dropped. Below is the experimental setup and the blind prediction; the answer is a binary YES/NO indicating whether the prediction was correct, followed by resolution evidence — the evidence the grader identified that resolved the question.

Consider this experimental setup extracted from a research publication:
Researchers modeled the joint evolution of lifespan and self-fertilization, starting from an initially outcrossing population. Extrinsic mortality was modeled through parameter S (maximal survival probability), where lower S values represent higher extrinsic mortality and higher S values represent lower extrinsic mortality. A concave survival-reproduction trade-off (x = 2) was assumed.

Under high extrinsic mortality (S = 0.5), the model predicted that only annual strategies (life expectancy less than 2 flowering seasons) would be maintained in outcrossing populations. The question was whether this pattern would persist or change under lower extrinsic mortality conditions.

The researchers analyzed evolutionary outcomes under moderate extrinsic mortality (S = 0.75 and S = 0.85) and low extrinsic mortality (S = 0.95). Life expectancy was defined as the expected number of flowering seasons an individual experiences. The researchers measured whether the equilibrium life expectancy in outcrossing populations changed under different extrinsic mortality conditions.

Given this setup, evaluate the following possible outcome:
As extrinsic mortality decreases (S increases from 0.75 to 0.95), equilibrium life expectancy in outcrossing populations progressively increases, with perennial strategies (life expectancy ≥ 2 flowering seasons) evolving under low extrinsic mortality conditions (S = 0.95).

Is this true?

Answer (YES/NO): NO